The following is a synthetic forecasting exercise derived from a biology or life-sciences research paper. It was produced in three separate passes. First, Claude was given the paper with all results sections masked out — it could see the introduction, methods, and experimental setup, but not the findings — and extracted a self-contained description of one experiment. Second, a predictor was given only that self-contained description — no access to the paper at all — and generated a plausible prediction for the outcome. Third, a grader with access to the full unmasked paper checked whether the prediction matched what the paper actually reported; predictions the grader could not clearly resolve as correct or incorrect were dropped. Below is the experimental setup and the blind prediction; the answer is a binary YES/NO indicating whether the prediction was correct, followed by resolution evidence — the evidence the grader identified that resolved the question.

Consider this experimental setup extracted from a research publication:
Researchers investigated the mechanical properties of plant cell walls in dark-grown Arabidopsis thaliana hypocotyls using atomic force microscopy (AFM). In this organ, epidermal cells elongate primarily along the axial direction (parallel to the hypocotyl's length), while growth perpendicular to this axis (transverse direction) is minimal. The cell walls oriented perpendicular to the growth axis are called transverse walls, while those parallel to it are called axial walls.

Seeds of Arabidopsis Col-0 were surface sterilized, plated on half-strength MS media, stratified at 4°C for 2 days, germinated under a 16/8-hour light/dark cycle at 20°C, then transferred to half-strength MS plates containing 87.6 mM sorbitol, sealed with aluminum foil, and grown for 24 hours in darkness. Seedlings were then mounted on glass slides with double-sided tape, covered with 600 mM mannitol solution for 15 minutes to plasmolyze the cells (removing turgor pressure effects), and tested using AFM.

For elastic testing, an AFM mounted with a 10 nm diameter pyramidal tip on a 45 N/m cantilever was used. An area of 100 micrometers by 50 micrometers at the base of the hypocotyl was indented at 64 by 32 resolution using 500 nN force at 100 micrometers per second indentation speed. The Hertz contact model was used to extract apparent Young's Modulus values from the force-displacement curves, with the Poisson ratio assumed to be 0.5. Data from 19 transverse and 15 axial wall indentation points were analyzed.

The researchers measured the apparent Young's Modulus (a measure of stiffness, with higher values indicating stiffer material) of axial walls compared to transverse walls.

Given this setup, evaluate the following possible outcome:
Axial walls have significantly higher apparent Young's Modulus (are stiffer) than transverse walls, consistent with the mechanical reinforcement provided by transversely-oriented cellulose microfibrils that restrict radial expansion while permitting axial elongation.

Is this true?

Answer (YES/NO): NO